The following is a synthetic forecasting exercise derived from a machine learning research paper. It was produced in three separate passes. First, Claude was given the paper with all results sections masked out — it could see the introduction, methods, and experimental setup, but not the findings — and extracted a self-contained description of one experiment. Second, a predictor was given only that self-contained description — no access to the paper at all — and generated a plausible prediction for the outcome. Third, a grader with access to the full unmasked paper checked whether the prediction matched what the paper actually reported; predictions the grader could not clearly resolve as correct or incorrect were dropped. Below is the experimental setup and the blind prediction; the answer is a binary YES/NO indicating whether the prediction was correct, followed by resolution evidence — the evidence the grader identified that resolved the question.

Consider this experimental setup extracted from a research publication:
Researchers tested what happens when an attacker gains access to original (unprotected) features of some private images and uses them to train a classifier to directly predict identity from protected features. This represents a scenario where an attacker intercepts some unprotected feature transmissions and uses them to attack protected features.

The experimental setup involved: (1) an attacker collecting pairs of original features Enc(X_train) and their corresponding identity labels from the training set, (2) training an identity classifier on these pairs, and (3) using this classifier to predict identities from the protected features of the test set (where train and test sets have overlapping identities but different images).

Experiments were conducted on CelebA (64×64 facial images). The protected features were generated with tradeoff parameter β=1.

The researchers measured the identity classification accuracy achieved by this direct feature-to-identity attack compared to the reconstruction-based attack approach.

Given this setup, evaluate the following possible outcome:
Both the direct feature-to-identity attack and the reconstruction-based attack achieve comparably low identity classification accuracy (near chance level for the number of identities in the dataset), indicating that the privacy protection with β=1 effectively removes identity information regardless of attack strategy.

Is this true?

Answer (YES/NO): NO